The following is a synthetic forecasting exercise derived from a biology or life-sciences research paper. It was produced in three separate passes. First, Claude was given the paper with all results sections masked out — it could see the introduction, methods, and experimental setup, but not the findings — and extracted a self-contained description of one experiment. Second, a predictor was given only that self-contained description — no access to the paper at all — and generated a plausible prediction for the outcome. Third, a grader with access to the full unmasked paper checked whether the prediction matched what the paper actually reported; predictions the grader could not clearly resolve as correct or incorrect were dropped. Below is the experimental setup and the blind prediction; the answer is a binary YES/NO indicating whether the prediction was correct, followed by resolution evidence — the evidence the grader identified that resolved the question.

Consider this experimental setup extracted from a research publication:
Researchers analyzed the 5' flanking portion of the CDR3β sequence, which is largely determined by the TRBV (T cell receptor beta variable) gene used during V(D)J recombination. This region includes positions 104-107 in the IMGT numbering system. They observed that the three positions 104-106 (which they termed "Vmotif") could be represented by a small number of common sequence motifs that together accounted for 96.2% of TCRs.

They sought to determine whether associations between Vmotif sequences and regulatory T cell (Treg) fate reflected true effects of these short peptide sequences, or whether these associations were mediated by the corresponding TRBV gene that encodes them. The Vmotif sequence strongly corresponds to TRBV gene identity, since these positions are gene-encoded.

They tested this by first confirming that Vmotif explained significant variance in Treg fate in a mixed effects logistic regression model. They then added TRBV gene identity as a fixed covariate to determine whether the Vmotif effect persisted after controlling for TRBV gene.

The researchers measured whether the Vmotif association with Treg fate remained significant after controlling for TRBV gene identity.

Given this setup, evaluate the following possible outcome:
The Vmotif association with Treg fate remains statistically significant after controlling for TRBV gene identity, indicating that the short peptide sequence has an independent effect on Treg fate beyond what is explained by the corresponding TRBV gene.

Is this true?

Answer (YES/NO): NO